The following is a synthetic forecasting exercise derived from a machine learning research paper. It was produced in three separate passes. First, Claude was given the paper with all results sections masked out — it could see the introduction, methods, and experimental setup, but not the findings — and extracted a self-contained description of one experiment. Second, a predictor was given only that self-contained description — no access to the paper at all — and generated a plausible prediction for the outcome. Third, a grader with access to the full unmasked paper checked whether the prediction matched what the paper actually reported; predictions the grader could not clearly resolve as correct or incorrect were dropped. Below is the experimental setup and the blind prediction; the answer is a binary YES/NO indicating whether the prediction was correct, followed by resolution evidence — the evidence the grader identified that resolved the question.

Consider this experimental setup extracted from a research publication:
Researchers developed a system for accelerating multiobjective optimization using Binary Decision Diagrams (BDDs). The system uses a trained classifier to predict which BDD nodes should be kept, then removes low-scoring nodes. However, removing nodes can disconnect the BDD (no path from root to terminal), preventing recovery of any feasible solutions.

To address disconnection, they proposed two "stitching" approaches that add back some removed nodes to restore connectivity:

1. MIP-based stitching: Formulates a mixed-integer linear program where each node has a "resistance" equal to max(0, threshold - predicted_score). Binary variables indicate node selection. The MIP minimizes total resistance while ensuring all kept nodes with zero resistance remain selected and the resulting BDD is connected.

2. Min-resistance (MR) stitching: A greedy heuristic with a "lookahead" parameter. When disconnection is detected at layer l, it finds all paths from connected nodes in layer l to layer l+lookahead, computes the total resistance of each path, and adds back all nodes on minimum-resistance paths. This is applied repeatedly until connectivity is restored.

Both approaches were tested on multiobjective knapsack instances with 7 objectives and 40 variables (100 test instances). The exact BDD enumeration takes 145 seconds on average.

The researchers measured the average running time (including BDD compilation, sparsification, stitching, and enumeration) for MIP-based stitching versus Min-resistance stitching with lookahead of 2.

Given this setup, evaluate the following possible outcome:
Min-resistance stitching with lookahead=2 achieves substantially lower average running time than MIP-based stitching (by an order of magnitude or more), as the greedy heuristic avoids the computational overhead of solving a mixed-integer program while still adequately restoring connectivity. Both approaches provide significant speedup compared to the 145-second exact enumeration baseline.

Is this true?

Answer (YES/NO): NO